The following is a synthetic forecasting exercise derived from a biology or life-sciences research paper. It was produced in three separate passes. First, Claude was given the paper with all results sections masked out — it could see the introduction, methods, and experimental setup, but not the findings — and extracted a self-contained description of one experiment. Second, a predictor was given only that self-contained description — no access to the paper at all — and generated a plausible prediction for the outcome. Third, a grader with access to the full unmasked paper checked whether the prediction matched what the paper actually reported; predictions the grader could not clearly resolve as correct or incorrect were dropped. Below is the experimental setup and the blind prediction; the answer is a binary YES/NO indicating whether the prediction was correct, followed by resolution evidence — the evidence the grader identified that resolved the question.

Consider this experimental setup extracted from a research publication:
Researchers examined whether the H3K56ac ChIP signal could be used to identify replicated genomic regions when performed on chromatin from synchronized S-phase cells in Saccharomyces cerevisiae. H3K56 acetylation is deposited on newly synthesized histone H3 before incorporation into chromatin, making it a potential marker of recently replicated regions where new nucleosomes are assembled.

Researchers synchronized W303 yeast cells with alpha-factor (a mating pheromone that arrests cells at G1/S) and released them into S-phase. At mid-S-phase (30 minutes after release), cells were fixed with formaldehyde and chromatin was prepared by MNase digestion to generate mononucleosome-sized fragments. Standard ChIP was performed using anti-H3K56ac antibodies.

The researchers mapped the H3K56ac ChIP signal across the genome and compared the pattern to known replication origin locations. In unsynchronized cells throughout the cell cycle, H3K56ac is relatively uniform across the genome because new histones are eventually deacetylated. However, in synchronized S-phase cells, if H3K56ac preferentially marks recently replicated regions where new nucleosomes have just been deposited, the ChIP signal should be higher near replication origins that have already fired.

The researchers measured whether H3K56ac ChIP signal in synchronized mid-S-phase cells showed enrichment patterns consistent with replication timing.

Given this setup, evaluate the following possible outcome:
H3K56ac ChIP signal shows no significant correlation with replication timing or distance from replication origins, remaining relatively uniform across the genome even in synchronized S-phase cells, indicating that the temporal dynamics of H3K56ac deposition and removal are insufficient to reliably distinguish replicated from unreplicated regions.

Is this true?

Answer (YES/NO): NO